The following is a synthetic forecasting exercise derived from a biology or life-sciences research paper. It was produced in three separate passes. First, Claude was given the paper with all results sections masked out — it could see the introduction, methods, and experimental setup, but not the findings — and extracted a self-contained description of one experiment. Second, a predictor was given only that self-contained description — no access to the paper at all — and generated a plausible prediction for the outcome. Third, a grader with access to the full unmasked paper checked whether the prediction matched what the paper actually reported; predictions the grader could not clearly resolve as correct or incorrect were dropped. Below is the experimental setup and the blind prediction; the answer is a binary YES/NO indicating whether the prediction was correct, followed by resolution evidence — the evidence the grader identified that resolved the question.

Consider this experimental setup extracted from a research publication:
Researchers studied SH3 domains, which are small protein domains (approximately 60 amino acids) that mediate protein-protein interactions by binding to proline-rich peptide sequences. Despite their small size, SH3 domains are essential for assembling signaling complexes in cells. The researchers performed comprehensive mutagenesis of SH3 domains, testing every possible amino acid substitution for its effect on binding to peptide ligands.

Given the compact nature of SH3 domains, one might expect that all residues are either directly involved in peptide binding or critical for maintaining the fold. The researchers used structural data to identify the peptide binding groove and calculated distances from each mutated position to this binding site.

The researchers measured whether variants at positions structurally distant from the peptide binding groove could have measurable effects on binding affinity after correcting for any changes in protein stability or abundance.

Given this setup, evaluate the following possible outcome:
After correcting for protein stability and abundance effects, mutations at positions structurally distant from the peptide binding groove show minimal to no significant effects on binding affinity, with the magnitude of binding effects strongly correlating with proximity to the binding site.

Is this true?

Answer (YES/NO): NO